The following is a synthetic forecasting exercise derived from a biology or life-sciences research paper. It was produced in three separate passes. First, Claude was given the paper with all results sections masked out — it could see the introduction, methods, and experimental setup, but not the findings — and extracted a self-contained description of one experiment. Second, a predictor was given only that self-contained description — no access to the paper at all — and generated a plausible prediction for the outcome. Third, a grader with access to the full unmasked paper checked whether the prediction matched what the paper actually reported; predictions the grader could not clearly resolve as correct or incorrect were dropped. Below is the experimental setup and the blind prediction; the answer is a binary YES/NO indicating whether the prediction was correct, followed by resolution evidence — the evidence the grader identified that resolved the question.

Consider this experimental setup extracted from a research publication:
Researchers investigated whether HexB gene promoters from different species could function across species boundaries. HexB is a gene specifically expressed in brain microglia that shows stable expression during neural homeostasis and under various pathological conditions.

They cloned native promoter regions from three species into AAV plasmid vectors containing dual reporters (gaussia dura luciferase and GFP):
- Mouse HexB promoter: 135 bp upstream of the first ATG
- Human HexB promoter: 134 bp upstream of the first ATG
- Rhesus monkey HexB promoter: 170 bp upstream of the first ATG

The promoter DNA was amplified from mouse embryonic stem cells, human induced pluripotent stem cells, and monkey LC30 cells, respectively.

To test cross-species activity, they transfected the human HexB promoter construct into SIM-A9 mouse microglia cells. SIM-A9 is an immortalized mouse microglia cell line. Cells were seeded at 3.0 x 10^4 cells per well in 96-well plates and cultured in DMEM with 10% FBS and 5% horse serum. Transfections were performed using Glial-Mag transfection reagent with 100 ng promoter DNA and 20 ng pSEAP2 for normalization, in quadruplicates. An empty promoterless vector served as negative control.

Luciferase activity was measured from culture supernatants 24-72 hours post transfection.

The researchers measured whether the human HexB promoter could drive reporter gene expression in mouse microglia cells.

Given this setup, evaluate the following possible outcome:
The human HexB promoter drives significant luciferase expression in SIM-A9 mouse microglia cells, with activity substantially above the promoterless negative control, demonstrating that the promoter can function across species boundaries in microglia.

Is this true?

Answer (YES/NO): YES